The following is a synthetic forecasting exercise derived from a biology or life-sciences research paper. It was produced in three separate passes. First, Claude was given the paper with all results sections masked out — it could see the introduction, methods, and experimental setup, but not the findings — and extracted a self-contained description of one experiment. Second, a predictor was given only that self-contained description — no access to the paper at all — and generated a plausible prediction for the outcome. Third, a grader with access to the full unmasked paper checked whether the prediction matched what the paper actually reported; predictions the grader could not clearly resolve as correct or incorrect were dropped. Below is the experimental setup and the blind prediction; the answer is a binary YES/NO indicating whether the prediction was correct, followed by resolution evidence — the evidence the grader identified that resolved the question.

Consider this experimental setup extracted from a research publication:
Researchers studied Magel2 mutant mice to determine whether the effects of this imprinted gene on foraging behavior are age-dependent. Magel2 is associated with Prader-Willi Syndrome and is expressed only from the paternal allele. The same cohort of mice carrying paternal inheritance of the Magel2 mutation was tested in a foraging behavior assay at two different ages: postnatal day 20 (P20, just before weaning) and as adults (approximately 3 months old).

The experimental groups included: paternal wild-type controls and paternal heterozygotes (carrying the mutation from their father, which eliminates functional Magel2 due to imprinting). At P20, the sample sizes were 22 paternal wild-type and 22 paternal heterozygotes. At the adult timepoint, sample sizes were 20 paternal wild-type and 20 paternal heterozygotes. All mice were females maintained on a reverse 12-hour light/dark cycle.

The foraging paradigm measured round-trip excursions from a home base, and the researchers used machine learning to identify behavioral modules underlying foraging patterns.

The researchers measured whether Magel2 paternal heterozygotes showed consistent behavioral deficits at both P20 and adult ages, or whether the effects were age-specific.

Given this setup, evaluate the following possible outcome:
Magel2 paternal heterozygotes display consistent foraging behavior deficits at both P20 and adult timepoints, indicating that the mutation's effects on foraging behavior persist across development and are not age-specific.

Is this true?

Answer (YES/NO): NO